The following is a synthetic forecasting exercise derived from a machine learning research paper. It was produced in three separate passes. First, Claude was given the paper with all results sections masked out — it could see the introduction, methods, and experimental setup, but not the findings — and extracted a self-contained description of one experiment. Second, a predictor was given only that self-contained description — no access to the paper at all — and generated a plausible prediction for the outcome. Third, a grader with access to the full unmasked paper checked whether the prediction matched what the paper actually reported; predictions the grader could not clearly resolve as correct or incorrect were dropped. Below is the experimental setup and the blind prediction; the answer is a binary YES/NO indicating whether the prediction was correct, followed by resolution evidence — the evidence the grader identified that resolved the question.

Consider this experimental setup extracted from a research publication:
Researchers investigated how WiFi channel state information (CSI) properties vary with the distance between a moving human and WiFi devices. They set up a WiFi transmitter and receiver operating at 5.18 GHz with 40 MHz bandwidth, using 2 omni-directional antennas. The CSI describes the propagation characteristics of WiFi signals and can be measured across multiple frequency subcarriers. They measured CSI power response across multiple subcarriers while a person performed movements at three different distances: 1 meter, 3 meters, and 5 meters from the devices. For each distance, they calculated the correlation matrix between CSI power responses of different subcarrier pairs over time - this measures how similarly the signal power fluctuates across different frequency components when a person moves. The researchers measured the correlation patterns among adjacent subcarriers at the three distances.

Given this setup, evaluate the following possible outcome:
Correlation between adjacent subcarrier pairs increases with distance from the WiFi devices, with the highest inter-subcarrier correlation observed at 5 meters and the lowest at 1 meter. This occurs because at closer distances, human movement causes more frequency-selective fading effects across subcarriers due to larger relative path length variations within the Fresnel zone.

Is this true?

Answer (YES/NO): NO